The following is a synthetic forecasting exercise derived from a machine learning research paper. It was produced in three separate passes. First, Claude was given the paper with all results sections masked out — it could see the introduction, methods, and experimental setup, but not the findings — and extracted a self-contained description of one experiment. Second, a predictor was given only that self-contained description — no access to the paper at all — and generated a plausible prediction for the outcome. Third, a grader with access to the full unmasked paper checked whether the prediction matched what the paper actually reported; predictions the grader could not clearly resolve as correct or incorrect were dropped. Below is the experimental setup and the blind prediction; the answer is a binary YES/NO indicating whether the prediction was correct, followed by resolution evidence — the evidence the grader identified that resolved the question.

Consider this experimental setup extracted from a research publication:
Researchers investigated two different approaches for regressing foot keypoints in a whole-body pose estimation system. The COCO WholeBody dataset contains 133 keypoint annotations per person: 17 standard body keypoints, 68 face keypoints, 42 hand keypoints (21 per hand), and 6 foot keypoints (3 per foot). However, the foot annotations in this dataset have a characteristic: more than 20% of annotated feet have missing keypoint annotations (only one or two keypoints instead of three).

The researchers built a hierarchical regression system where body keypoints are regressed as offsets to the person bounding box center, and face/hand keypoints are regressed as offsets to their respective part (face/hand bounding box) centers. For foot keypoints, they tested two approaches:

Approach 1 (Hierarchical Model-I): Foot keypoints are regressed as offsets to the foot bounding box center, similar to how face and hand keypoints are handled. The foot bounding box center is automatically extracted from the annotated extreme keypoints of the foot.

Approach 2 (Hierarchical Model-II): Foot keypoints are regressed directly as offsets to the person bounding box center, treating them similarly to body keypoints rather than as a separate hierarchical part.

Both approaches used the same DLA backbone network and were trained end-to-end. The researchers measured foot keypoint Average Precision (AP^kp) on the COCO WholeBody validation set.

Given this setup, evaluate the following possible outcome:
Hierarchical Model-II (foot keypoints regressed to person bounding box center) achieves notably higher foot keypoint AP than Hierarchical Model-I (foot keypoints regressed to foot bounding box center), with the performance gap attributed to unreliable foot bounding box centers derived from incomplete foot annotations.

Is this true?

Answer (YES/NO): YES